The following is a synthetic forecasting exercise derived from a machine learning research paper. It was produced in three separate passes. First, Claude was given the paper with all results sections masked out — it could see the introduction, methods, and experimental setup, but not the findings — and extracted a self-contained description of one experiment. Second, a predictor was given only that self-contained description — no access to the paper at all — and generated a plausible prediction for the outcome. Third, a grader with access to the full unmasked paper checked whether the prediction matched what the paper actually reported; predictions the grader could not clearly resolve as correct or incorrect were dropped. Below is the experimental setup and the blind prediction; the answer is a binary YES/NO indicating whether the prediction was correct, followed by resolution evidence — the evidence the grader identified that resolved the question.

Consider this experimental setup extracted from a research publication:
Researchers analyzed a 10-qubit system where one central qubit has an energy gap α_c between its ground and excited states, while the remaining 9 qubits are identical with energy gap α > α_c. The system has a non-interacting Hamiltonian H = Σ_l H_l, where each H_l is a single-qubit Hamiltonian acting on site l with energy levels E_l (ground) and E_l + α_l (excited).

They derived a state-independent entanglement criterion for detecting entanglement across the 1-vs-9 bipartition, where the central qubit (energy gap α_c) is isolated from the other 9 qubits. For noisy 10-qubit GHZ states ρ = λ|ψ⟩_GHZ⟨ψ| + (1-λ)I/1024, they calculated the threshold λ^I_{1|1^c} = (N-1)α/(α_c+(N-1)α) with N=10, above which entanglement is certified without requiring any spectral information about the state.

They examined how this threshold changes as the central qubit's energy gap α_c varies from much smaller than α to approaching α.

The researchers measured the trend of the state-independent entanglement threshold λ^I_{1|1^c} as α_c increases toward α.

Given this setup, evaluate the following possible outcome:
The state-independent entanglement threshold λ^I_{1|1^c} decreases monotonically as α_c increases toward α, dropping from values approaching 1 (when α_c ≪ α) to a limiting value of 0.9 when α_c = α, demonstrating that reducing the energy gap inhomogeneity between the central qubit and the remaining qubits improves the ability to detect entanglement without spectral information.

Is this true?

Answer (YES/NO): YES